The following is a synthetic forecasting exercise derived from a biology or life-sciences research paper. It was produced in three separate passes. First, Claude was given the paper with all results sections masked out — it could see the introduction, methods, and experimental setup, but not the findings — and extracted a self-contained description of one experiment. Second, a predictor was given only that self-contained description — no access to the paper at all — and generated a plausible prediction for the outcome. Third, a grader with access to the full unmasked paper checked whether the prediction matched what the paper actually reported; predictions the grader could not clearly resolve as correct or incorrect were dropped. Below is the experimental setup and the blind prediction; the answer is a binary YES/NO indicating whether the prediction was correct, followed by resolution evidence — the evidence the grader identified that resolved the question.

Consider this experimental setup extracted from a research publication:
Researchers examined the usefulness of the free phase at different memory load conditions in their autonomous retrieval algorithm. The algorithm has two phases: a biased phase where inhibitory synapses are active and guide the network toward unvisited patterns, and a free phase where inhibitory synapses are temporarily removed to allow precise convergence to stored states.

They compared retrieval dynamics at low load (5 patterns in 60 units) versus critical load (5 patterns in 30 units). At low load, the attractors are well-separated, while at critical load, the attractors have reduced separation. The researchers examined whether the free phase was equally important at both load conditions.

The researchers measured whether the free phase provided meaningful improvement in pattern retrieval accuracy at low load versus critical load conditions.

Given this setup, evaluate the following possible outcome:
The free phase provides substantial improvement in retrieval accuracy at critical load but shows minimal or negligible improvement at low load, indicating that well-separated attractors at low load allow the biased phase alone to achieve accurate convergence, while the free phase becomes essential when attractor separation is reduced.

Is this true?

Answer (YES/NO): YES